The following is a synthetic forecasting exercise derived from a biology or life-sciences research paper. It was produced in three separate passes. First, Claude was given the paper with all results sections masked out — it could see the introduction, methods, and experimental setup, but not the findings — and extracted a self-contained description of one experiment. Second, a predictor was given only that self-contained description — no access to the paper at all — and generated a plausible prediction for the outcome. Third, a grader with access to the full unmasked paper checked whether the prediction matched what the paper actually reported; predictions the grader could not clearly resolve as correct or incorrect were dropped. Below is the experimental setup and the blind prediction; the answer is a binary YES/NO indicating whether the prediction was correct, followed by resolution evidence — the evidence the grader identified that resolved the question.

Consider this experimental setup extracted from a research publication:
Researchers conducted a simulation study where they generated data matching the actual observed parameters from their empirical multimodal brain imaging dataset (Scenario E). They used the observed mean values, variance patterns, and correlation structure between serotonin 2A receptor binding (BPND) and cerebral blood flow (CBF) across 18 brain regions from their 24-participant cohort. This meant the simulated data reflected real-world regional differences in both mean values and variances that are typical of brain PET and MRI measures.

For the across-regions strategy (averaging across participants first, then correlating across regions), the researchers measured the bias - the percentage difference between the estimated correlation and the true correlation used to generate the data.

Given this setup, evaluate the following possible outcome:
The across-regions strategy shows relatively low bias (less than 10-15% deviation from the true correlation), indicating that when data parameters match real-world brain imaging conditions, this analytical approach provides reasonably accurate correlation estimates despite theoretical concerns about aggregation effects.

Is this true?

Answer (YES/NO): NO